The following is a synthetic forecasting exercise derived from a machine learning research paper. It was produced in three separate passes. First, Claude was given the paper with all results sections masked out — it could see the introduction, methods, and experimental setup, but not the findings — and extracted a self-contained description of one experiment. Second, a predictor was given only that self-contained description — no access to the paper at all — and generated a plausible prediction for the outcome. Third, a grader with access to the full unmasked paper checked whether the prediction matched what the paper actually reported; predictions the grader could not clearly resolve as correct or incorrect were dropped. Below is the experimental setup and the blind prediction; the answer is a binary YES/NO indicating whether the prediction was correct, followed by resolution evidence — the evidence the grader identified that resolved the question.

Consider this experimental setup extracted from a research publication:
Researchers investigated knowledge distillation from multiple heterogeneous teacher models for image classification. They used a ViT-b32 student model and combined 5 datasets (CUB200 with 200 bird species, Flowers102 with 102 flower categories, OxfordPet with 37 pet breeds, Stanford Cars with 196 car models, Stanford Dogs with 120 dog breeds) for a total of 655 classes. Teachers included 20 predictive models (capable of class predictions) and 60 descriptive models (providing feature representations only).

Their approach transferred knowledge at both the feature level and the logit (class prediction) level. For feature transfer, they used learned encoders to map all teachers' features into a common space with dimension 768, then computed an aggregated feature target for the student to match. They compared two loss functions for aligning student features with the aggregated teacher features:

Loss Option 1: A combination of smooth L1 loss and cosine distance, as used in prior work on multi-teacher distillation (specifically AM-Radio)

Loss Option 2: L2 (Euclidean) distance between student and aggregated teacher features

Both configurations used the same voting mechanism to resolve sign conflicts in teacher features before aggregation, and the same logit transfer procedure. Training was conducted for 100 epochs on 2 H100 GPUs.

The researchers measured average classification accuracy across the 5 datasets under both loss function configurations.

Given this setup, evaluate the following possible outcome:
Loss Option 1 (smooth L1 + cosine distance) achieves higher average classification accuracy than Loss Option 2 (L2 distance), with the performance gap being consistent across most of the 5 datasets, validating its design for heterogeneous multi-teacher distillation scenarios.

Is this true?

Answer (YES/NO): NO